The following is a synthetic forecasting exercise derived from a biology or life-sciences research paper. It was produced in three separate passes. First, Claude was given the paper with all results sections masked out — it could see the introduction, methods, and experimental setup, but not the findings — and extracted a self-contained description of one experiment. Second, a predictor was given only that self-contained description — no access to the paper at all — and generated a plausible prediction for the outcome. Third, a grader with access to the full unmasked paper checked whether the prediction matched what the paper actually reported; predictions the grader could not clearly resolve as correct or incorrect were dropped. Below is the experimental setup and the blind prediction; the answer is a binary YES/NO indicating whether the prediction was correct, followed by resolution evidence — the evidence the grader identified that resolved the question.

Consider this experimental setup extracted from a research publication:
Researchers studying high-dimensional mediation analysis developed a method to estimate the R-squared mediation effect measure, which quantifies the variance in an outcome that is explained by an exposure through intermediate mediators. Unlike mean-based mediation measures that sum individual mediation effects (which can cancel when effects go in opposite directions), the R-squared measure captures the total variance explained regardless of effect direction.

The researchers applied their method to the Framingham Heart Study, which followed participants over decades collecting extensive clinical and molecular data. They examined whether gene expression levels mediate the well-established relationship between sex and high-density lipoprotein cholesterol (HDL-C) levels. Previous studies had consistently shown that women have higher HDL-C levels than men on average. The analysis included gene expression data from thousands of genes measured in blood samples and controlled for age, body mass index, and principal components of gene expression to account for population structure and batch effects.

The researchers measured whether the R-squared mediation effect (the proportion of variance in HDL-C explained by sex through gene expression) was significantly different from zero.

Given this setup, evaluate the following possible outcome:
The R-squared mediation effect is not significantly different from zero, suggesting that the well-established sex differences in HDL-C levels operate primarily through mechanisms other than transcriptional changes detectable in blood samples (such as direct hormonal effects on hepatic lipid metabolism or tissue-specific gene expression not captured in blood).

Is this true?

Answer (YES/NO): NO